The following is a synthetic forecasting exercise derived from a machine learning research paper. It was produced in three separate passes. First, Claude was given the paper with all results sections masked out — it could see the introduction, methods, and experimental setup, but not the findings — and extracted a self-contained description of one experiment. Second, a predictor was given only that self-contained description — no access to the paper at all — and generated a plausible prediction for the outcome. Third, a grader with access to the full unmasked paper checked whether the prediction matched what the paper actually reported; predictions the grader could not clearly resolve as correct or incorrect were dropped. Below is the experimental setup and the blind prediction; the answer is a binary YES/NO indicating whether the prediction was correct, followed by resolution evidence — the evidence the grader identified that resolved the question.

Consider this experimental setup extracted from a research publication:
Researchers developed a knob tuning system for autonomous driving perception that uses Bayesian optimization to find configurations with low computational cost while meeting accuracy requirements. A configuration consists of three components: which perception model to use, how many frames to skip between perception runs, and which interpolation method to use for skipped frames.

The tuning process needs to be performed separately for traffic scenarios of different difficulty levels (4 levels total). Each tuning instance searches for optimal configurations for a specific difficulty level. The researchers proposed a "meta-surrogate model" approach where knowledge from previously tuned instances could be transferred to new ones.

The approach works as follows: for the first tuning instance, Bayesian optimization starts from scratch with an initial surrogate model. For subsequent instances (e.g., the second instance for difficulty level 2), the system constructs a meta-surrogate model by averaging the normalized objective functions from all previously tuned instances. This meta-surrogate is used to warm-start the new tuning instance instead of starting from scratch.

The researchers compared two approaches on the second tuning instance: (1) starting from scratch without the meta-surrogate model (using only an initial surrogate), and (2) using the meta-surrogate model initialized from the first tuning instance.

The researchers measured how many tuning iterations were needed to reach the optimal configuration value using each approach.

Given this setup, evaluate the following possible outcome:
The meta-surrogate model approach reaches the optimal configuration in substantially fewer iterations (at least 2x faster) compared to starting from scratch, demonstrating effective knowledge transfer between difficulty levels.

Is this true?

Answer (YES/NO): NO